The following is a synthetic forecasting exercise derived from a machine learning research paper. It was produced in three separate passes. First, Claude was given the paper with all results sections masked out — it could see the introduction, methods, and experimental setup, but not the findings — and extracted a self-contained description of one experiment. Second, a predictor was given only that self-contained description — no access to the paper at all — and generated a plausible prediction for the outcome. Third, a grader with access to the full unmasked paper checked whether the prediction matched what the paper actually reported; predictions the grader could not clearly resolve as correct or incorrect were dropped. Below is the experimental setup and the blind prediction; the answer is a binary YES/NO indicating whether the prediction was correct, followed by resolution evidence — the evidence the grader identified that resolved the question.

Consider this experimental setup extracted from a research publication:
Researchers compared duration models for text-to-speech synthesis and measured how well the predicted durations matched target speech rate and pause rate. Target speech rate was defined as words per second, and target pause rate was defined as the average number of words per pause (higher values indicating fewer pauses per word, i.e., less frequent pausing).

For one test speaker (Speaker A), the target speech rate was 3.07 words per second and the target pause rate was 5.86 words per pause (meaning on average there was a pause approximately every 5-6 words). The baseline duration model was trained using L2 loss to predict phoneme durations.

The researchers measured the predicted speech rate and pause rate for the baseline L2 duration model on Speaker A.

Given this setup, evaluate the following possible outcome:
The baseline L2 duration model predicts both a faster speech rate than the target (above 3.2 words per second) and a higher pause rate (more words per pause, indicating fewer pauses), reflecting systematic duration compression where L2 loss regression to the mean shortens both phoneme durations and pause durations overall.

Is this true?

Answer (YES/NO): YES